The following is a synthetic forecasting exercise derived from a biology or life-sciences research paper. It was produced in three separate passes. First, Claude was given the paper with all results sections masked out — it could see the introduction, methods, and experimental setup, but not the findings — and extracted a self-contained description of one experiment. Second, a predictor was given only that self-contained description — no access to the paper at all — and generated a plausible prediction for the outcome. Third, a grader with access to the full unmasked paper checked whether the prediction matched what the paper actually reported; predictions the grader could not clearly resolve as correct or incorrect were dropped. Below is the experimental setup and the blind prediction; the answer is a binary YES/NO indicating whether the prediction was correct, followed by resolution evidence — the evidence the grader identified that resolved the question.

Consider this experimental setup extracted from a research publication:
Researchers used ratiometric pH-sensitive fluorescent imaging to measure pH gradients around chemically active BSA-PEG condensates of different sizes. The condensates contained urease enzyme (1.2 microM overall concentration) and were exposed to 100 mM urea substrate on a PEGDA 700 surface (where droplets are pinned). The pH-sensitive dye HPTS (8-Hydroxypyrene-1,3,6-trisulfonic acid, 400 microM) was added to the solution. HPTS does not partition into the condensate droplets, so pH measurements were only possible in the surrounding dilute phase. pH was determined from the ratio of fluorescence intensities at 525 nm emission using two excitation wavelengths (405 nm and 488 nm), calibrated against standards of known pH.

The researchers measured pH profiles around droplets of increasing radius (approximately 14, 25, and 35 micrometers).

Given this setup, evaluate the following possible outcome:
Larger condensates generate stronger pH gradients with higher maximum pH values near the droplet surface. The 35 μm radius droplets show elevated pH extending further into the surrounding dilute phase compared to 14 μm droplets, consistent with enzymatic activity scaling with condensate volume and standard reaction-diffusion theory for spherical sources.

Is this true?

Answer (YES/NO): YES